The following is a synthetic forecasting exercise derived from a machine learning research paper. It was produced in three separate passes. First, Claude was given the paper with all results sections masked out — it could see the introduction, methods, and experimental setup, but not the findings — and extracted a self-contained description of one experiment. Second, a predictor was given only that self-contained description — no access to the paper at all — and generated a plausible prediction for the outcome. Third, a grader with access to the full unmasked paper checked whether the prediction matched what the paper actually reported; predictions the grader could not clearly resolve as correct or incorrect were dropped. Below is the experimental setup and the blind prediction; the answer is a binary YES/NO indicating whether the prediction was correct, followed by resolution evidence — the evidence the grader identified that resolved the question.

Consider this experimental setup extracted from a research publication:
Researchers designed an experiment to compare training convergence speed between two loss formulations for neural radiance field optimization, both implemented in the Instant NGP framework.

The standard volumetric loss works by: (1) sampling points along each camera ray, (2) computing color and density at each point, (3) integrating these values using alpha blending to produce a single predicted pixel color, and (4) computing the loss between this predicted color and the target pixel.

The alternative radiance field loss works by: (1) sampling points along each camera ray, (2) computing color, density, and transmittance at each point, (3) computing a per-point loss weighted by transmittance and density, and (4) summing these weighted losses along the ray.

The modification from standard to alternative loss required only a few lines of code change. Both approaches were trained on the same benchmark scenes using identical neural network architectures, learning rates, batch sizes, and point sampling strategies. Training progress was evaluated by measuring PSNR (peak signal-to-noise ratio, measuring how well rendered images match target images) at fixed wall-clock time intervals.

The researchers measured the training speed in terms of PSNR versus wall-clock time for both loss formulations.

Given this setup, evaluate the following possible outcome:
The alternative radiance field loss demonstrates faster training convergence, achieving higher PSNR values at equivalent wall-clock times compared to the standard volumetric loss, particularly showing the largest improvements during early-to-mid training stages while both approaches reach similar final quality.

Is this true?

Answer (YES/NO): NO